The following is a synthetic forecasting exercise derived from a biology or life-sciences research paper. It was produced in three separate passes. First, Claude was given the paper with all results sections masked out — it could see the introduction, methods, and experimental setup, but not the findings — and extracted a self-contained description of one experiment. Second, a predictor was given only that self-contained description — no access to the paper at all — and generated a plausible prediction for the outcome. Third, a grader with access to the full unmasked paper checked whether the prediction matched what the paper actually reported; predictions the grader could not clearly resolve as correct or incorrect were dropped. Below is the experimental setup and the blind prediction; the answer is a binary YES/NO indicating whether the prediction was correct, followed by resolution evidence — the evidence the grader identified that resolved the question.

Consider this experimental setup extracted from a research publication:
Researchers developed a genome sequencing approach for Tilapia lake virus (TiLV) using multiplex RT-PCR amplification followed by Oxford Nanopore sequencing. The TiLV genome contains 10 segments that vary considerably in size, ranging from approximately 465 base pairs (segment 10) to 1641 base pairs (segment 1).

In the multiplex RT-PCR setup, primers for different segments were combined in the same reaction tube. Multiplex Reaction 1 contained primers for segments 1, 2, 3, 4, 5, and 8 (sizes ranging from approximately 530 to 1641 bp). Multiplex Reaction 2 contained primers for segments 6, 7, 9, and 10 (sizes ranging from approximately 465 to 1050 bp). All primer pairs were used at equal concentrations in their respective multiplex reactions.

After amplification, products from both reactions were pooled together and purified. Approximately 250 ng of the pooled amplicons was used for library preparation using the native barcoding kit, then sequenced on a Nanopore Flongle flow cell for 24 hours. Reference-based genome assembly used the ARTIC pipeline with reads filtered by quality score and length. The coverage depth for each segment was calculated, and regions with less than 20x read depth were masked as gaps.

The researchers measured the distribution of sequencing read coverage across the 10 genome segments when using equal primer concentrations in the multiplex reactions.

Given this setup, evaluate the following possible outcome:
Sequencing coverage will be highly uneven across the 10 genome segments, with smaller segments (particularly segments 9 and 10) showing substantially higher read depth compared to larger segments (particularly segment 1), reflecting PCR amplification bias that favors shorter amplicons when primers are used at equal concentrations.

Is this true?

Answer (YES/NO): YES